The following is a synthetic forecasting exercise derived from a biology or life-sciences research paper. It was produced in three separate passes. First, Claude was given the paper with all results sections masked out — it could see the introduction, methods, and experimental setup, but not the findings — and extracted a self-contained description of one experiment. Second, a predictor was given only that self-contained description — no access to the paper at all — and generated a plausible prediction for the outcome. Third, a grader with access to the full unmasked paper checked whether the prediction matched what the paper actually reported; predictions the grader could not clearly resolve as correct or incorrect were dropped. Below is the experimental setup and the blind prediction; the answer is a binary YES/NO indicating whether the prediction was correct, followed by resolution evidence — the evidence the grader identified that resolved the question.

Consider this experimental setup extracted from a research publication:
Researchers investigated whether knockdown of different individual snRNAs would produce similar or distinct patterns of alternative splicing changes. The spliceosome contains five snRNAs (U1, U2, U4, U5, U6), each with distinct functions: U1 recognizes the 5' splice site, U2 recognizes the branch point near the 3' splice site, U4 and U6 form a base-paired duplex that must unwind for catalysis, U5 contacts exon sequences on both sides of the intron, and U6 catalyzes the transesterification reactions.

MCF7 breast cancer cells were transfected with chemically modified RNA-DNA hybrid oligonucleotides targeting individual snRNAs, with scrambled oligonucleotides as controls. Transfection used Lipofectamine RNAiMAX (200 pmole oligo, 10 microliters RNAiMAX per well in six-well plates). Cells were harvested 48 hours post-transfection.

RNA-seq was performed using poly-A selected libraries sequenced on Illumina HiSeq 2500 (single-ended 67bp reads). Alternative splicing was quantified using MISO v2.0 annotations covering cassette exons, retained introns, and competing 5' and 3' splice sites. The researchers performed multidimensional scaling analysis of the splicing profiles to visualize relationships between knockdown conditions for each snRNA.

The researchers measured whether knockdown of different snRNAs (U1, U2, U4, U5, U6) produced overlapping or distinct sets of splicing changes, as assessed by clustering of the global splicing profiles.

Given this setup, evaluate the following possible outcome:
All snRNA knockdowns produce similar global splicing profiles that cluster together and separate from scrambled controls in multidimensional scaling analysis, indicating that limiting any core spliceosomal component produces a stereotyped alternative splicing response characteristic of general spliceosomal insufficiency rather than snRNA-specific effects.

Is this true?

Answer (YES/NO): NO